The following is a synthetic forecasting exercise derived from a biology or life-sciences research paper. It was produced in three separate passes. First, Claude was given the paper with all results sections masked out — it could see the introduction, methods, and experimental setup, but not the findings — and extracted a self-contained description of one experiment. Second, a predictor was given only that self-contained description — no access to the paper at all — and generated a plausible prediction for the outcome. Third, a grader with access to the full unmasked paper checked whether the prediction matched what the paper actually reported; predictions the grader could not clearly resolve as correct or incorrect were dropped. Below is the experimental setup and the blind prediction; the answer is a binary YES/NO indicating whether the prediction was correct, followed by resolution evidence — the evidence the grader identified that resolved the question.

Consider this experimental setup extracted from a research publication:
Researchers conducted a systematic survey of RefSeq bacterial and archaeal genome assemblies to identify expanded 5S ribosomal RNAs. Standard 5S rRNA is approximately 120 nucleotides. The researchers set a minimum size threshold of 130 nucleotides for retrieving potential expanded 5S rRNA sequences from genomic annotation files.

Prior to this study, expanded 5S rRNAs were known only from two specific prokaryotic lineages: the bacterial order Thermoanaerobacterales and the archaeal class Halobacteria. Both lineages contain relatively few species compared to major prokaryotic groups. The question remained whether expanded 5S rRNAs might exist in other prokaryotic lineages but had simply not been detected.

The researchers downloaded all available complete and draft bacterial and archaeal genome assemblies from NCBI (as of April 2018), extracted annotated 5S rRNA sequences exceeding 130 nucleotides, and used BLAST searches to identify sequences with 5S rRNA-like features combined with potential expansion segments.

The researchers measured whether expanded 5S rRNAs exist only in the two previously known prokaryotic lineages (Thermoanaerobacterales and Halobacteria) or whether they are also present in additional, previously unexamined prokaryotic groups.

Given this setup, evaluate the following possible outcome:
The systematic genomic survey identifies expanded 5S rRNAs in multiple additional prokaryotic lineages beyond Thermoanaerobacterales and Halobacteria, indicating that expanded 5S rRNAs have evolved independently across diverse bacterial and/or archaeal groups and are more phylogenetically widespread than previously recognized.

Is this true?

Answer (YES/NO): YES